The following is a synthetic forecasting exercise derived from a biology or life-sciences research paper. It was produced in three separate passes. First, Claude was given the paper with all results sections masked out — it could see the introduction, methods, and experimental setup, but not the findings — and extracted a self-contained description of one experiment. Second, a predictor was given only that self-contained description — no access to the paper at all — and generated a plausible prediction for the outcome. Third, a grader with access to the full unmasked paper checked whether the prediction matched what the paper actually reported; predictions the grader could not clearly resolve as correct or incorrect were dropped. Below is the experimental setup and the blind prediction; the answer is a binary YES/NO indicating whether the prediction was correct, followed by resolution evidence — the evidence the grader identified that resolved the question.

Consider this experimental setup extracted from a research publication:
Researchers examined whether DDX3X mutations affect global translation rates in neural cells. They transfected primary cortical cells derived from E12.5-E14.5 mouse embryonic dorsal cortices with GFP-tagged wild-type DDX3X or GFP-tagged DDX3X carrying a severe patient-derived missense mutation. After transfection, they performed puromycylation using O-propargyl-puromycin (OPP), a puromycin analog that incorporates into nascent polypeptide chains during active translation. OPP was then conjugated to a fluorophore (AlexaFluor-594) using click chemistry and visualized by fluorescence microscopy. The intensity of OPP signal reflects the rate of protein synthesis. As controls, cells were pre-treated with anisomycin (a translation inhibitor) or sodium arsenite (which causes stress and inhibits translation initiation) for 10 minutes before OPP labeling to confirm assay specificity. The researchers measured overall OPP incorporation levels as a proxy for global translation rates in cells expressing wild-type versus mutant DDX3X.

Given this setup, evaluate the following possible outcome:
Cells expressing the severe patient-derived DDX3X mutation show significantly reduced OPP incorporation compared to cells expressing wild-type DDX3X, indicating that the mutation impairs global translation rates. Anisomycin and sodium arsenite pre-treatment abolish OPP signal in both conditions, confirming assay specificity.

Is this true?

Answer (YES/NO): NO